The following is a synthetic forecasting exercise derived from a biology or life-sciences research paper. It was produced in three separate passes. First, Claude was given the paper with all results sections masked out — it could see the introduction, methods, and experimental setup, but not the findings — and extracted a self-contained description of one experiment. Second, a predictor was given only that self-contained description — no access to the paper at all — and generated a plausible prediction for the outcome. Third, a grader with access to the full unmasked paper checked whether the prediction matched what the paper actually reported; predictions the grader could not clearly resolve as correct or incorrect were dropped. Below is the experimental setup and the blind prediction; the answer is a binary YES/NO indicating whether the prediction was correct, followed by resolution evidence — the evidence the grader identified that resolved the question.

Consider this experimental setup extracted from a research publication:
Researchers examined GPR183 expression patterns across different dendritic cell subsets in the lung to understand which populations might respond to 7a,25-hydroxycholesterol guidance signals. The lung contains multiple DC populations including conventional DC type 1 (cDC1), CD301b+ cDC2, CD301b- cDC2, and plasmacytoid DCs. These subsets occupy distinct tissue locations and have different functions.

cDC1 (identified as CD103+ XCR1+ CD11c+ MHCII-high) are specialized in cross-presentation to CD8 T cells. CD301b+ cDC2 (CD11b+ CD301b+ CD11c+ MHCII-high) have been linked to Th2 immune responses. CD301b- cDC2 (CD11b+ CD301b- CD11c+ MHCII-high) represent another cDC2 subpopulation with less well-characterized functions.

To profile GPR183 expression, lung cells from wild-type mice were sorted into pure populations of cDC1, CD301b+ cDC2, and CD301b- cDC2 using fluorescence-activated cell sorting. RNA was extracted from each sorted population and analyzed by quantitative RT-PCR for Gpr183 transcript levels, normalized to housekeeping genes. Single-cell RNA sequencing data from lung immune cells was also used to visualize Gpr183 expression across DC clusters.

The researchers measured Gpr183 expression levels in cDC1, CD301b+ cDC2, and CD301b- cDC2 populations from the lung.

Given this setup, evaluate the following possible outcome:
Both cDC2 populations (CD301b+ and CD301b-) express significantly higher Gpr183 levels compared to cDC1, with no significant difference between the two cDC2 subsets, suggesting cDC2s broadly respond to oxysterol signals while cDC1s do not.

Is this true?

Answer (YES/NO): NO